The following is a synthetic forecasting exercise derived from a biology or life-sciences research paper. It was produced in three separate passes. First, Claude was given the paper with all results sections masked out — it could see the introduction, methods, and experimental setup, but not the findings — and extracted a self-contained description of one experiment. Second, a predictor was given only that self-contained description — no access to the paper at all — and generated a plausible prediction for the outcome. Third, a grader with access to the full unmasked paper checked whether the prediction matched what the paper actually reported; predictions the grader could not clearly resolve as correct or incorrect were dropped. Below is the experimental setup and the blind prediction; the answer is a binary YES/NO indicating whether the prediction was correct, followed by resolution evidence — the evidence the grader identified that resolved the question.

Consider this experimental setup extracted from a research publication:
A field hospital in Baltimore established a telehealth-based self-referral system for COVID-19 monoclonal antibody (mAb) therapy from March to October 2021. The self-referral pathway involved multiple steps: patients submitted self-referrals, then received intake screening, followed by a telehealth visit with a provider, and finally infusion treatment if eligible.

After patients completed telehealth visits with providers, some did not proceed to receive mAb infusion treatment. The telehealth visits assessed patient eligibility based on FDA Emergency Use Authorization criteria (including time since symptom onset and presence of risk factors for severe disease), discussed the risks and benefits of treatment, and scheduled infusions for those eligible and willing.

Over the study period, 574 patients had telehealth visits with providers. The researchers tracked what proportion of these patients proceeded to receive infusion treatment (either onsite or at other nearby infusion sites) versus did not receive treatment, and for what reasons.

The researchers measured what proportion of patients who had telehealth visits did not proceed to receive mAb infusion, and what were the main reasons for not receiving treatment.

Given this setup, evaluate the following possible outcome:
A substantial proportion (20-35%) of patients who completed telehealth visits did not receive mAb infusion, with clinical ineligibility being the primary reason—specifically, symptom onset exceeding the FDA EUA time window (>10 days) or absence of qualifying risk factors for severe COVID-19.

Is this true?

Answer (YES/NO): NO